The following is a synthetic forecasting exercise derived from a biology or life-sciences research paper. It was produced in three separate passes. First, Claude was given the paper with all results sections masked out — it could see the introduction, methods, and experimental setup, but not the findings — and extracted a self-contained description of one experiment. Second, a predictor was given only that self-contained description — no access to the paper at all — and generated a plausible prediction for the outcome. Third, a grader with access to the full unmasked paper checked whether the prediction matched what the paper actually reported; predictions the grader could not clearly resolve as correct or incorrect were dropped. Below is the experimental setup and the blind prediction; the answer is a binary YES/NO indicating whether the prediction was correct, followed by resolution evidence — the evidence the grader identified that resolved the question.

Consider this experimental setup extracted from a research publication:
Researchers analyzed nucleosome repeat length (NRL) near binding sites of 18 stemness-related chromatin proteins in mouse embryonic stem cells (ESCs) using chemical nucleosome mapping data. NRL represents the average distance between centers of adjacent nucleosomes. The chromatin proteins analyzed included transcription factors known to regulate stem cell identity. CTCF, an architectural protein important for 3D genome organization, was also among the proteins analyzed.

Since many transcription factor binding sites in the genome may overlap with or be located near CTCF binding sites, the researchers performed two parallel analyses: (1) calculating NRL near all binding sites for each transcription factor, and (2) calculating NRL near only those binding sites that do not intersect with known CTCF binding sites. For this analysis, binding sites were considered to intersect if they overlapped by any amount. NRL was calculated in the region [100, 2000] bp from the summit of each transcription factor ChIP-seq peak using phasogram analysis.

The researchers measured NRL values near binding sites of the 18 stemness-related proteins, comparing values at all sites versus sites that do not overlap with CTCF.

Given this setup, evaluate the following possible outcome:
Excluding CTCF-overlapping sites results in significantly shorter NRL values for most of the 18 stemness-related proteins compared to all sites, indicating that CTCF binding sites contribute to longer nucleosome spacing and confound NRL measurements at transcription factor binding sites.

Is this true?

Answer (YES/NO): NO